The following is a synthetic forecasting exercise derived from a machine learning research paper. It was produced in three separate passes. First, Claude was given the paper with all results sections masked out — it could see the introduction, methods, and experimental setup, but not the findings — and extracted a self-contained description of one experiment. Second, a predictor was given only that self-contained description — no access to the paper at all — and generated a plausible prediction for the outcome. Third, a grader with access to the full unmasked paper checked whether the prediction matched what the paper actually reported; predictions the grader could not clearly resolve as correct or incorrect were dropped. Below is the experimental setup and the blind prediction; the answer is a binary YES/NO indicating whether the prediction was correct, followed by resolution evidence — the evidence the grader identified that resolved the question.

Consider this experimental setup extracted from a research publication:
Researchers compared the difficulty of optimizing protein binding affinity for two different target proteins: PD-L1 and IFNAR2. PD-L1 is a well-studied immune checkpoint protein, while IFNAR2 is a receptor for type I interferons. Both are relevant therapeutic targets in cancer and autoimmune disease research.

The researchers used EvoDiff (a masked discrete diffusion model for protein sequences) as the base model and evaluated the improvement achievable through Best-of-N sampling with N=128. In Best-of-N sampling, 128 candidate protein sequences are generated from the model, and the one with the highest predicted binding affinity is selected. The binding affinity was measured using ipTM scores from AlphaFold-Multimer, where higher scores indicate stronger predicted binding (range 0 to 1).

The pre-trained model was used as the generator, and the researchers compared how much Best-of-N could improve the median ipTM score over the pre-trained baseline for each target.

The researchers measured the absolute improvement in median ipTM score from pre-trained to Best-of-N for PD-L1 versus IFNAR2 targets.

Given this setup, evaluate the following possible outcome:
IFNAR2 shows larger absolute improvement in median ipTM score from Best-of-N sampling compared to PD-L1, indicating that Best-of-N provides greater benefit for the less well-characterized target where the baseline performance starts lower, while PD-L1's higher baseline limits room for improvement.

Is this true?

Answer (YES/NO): YES